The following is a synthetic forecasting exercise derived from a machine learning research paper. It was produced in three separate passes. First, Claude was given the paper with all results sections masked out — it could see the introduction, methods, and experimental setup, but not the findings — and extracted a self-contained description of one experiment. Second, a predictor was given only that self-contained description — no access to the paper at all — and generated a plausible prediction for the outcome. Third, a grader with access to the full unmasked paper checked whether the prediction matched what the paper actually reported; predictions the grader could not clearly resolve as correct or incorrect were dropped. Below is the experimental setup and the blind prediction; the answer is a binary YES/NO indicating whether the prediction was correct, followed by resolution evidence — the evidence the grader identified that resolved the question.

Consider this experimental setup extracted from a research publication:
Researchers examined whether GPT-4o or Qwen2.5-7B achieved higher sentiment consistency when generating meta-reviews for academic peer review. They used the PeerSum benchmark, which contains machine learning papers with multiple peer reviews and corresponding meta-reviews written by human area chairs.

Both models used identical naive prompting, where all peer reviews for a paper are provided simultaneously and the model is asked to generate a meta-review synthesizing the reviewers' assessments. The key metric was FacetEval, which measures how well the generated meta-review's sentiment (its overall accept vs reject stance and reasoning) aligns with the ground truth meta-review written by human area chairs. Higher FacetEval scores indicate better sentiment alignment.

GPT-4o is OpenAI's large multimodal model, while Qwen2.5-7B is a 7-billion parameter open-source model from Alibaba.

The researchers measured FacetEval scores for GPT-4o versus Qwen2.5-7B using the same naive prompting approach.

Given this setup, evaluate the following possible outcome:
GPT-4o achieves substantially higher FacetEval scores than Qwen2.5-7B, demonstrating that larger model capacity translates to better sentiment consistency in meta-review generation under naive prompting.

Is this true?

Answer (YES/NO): NO